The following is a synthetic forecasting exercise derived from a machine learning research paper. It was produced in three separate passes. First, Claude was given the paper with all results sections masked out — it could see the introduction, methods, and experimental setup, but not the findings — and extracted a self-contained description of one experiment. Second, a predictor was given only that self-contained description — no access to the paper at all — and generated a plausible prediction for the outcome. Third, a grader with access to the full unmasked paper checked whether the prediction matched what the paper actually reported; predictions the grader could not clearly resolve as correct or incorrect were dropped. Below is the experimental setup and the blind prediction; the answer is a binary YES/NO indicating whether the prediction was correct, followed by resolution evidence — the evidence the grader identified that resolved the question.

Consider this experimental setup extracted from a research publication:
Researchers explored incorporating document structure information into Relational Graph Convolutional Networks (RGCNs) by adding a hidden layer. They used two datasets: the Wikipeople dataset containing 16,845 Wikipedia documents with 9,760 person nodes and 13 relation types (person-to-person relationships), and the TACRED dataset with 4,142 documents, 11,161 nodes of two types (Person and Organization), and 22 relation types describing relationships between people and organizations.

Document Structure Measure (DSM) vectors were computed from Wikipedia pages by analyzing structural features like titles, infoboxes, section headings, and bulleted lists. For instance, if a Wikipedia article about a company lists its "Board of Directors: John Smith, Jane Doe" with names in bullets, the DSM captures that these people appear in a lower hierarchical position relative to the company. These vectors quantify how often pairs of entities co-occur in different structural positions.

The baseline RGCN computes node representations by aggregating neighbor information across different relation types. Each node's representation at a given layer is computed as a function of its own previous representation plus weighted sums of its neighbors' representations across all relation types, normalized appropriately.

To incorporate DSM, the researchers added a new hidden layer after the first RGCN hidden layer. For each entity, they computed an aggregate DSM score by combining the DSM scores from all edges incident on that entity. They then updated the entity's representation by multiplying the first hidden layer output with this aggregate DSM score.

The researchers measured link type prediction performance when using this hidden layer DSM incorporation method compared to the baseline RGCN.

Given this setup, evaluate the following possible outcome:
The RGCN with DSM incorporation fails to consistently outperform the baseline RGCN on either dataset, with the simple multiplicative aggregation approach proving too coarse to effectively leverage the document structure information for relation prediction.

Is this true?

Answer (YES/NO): YES